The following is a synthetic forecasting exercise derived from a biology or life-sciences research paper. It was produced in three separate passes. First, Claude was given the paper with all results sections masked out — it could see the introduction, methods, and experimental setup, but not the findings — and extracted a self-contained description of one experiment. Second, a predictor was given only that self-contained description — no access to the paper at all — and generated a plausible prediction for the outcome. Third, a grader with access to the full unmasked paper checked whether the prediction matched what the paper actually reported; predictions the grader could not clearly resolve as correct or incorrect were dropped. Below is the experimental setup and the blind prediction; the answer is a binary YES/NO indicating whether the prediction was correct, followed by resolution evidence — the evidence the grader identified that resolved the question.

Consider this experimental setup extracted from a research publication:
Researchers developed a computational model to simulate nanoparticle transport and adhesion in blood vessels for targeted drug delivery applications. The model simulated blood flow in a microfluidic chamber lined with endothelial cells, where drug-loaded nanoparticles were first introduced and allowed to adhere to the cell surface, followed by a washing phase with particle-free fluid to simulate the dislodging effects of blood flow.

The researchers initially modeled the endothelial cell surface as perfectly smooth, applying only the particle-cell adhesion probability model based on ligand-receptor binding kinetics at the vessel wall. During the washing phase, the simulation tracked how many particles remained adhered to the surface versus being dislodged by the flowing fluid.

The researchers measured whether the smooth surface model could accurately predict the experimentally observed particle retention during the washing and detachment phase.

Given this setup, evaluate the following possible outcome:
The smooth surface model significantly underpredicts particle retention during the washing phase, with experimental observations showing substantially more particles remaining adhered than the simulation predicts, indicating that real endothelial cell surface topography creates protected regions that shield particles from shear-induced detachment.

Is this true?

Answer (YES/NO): YES